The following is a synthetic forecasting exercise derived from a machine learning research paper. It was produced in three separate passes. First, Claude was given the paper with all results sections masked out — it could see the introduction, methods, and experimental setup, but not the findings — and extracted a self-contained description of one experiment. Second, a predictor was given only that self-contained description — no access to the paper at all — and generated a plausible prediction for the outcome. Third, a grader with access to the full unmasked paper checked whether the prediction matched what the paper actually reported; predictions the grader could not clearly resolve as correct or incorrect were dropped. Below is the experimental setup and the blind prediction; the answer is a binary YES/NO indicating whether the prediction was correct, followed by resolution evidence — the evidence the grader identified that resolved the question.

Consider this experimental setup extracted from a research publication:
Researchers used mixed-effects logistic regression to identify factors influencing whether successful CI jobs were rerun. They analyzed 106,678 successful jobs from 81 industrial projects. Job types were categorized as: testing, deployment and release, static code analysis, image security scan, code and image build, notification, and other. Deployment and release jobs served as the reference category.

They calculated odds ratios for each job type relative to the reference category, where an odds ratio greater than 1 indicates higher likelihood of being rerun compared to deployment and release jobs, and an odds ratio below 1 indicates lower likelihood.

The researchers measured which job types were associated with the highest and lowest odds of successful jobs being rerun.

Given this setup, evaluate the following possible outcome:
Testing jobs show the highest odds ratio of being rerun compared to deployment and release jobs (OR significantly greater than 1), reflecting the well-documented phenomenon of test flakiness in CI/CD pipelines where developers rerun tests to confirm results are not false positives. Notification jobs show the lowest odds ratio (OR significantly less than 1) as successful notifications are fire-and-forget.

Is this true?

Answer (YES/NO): NO